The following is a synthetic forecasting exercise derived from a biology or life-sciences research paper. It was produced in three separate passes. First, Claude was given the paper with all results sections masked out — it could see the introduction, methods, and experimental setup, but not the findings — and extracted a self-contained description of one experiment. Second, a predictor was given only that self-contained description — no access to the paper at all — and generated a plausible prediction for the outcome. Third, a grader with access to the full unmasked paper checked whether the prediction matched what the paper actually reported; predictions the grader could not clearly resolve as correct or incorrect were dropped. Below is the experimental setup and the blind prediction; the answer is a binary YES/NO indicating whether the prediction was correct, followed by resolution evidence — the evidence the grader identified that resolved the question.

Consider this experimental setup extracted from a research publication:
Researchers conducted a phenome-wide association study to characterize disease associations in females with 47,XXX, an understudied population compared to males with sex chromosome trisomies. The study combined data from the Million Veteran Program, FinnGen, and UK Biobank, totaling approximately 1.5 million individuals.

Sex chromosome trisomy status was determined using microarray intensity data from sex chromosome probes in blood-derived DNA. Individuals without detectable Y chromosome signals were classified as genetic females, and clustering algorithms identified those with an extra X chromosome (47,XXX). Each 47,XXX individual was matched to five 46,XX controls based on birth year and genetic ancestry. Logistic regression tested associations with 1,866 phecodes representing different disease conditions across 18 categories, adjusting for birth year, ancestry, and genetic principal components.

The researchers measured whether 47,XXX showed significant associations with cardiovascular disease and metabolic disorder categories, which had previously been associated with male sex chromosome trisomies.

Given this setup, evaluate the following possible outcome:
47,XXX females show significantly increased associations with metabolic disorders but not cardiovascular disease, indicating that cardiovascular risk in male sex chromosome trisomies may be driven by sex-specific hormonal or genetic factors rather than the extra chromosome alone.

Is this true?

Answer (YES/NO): NO